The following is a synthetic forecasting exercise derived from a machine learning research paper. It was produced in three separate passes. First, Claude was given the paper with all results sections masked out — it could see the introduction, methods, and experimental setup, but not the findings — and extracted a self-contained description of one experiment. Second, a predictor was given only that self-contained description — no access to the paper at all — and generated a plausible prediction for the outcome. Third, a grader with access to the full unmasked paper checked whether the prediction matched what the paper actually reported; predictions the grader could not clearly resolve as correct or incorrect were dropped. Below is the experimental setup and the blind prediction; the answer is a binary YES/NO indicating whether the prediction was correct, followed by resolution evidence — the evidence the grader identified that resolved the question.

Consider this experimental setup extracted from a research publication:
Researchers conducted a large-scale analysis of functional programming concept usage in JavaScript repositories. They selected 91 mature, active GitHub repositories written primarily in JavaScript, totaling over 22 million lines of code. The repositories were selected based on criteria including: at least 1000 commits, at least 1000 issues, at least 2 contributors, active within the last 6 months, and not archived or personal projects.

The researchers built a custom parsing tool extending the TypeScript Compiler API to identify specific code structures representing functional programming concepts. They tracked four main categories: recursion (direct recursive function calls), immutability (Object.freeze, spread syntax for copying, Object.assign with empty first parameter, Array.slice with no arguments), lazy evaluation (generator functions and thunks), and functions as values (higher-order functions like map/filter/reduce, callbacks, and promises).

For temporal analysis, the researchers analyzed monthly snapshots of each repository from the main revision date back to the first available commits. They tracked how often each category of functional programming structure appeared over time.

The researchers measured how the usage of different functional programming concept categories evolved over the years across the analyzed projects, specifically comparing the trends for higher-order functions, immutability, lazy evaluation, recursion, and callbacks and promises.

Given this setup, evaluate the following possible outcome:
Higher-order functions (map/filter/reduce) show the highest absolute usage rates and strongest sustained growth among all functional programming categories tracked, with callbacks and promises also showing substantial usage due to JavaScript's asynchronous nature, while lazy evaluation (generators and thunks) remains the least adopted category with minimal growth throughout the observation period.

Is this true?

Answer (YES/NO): NO